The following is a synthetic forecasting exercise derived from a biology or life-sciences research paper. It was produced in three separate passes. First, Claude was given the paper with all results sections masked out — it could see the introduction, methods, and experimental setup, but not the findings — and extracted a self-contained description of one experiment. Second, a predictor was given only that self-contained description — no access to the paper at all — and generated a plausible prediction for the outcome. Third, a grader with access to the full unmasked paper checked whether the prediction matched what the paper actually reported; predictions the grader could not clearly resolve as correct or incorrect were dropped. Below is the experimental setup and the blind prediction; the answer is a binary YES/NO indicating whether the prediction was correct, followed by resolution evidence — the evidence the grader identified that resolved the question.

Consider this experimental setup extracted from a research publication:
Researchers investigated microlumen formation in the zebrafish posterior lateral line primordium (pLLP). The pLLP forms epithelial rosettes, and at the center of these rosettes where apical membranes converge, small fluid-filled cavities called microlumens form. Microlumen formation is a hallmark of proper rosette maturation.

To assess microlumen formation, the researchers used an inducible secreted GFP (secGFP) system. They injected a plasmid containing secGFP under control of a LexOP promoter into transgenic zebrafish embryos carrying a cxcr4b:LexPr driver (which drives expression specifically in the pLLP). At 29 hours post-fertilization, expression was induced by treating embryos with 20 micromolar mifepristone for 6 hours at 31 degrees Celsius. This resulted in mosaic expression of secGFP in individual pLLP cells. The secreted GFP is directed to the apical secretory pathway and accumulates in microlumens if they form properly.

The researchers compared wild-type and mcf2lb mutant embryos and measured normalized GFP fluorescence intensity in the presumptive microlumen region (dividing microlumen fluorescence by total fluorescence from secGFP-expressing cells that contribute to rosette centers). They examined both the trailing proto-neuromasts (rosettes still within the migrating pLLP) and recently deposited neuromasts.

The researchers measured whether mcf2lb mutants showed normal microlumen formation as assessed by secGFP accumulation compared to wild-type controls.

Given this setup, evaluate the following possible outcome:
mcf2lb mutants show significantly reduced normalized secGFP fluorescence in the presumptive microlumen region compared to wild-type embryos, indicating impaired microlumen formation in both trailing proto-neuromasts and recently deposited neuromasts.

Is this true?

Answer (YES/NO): YES